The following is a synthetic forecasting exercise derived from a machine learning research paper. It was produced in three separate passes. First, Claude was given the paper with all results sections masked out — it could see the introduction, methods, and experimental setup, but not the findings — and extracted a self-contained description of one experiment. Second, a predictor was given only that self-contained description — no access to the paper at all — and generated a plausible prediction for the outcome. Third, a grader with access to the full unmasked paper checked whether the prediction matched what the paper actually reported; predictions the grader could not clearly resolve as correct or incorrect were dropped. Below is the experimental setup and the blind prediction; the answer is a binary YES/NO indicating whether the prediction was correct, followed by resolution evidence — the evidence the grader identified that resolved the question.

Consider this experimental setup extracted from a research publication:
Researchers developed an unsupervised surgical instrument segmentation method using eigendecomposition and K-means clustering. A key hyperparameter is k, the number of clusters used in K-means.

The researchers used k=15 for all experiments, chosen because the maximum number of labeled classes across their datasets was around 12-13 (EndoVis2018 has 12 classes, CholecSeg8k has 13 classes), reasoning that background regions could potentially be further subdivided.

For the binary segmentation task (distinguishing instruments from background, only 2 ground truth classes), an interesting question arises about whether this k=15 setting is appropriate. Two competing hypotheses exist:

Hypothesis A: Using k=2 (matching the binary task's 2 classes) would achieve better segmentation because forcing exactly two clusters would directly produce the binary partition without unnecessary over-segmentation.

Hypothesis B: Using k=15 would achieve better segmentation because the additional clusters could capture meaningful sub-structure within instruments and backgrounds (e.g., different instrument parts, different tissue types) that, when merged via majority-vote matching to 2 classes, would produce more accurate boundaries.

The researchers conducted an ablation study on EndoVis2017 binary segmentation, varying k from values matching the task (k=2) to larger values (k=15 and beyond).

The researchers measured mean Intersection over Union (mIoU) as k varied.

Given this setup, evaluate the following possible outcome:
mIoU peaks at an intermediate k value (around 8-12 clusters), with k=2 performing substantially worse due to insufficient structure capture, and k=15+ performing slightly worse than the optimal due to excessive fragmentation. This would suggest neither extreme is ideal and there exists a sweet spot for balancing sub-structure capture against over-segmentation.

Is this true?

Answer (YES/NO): NO